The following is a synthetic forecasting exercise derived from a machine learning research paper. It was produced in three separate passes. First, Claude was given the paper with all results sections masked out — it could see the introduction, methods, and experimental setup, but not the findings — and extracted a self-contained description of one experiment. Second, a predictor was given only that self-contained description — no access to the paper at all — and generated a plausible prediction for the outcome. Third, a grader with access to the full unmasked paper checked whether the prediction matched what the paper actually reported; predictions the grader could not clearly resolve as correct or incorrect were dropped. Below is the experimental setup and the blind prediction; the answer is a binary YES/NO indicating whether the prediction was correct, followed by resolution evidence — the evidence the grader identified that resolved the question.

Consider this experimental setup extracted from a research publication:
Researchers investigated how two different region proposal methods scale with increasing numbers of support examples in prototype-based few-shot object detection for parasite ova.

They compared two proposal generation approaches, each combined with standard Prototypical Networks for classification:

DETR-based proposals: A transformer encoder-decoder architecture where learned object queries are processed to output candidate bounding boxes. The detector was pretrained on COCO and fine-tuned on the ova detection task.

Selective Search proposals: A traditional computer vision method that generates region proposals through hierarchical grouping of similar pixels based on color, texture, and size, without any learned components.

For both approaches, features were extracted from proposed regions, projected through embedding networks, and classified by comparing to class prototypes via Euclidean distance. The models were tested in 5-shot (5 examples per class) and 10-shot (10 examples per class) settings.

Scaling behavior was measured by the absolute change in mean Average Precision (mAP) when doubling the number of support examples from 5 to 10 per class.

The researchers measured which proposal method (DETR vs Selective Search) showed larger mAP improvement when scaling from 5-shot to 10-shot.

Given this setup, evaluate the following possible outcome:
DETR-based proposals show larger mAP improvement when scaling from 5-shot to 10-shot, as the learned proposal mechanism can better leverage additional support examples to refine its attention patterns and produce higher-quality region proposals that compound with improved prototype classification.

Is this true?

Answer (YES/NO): NO